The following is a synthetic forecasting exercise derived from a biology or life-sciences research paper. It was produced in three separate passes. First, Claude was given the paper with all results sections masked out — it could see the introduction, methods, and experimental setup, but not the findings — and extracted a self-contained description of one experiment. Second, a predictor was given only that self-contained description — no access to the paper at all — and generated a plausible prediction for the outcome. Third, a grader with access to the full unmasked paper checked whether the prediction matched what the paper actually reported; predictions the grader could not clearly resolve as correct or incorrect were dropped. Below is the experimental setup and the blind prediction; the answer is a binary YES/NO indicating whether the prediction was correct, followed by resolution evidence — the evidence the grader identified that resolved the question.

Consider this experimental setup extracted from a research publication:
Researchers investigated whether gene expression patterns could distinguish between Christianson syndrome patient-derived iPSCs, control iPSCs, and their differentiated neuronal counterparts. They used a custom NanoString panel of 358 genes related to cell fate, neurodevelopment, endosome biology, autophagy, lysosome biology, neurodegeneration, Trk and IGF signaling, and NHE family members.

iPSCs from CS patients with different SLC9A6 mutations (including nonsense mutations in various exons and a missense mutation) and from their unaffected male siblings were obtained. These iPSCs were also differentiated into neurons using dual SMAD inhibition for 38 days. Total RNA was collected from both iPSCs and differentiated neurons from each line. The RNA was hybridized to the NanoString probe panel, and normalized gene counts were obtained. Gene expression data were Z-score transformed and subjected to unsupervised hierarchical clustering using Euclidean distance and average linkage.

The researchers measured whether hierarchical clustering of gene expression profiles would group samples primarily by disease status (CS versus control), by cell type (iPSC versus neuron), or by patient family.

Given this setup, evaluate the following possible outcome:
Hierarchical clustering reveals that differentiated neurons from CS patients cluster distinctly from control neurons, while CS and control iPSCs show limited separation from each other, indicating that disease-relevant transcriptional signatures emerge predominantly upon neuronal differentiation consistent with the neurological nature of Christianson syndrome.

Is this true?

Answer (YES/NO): NO